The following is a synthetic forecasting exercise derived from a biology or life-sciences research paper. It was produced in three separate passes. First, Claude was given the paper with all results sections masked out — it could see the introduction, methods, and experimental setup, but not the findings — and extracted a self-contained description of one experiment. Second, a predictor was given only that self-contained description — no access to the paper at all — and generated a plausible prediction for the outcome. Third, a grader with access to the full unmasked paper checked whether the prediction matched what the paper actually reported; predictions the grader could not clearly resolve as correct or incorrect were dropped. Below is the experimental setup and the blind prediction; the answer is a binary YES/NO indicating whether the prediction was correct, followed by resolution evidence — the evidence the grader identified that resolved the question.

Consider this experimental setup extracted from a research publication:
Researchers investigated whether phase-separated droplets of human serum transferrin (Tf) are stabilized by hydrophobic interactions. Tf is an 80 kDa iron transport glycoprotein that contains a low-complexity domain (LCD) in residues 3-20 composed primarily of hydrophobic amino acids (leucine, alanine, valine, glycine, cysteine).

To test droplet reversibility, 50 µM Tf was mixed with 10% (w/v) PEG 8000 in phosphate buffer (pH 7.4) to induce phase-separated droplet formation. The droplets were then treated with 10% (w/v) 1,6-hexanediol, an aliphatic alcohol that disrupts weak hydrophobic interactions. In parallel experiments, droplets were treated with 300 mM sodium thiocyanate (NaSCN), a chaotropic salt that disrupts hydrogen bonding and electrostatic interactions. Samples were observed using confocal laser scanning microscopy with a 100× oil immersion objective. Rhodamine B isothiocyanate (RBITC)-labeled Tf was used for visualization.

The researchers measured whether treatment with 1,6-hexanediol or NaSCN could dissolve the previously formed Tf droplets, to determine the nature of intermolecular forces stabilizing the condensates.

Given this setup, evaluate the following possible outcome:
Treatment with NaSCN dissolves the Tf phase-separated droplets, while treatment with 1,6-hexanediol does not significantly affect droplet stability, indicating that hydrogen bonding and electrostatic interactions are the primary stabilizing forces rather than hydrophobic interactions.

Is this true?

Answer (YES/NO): NO